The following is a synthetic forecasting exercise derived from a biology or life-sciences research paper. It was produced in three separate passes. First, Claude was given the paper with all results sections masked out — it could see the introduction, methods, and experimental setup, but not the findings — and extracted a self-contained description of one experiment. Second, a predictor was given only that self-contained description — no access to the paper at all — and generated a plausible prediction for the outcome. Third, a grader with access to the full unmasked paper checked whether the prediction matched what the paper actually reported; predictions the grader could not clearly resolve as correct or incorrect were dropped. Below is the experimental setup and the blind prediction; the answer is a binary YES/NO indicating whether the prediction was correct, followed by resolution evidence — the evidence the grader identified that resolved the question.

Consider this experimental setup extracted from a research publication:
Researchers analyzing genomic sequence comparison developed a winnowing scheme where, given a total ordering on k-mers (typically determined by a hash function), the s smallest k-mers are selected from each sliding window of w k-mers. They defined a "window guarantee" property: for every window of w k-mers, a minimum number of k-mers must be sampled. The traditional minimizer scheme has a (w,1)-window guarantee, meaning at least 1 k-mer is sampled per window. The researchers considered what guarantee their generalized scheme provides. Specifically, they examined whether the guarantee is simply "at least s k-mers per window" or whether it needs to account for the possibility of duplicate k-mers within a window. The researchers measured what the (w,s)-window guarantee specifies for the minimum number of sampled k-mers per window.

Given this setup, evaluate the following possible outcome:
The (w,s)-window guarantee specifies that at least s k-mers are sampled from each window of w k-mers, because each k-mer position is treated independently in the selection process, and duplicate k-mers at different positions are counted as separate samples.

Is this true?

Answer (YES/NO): NO